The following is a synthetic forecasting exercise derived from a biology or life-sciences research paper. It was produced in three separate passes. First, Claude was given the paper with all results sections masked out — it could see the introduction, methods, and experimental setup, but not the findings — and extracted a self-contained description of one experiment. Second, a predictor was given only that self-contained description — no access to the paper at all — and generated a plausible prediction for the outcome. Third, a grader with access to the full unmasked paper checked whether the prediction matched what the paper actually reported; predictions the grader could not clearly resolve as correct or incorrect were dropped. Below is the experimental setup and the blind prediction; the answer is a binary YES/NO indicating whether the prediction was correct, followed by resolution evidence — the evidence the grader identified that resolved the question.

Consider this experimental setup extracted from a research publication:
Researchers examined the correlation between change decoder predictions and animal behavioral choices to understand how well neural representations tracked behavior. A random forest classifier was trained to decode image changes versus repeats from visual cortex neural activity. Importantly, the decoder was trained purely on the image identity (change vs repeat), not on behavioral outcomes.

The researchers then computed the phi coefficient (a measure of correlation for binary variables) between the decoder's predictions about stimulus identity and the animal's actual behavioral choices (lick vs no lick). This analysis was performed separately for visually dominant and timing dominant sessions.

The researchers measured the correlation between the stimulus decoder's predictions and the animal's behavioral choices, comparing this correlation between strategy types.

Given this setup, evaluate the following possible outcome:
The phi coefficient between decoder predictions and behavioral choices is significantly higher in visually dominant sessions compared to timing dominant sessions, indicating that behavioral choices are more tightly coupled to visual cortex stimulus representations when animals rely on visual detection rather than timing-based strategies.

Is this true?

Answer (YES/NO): YES